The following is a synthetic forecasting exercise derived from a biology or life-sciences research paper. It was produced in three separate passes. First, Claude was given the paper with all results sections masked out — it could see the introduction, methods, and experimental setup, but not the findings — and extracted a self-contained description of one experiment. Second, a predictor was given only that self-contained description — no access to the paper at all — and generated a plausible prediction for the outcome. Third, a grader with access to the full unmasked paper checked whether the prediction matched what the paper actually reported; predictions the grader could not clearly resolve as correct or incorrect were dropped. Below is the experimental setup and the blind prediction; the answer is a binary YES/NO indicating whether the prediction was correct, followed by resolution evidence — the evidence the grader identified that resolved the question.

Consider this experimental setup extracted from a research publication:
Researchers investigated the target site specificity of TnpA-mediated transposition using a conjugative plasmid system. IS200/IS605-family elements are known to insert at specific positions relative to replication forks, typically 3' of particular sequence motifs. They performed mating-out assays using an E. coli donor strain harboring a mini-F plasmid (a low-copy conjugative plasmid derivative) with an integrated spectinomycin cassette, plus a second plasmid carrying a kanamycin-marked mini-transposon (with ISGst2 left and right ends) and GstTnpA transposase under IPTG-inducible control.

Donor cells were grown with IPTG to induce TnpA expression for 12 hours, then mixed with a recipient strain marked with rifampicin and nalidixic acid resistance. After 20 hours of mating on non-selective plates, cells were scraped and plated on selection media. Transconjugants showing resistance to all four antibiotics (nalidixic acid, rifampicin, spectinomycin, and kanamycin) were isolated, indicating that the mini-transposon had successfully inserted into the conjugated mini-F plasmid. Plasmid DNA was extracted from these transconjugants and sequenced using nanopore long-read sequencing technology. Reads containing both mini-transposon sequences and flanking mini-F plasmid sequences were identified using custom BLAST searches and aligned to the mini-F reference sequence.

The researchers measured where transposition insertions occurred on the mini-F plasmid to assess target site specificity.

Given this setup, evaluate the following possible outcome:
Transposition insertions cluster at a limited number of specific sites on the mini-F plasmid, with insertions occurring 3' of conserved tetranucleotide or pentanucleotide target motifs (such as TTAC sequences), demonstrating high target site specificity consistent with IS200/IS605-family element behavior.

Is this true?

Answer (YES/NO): YES